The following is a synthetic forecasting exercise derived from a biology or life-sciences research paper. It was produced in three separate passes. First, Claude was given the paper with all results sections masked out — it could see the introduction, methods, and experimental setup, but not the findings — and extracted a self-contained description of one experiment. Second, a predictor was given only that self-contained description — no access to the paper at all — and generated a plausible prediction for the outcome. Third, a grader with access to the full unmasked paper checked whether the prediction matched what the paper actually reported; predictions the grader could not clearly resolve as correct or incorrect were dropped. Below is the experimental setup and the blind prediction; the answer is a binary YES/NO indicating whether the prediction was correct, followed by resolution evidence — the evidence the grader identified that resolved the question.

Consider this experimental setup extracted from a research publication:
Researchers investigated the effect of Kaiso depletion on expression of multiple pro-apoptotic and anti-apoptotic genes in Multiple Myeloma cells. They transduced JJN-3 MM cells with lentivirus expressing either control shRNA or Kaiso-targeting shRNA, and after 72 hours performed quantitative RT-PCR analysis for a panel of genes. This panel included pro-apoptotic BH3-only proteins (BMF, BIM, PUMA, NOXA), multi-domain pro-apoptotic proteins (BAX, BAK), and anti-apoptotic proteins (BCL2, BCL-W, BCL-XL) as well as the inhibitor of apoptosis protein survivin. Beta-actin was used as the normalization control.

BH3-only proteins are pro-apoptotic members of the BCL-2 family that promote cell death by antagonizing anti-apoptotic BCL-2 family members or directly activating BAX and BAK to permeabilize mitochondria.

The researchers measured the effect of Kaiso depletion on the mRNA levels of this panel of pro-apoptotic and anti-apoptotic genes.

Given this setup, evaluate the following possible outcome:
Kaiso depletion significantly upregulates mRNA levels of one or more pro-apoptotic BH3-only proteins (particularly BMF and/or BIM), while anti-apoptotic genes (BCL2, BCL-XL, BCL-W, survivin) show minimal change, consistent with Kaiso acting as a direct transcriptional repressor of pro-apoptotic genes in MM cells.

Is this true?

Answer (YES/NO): YES